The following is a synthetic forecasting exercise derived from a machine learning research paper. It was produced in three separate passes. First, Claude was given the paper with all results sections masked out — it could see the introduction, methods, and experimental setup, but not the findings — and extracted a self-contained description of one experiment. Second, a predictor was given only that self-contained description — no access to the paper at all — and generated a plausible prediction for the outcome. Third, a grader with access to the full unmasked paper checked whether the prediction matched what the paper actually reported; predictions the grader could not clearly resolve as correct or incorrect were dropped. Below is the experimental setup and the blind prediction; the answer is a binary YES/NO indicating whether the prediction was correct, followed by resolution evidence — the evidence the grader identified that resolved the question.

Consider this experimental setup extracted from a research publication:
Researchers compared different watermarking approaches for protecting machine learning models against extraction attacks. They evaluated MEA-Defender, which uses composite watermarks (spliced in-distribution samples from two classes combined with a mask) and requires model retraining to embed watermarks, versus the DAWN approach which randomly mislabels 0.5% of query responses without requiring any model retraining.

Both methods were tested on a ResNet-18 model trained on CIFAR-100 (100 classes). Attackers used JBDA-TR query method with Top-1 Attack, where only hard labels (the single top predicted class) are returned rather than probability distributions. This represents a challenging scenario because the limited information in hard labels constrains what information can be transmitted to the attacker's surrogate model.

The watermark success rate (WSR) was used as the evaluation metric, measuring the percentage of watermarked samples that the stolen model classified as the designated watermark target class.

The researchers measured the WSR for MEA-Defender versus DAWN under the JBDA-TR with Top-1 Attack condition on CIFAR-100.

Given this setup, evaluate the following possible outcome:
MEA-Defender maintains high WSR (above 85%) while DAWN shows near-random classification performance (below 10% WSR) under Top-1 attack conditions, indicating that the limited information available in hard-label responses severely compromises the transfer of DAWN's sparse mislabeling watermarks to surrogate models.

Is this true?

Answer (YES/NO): NO